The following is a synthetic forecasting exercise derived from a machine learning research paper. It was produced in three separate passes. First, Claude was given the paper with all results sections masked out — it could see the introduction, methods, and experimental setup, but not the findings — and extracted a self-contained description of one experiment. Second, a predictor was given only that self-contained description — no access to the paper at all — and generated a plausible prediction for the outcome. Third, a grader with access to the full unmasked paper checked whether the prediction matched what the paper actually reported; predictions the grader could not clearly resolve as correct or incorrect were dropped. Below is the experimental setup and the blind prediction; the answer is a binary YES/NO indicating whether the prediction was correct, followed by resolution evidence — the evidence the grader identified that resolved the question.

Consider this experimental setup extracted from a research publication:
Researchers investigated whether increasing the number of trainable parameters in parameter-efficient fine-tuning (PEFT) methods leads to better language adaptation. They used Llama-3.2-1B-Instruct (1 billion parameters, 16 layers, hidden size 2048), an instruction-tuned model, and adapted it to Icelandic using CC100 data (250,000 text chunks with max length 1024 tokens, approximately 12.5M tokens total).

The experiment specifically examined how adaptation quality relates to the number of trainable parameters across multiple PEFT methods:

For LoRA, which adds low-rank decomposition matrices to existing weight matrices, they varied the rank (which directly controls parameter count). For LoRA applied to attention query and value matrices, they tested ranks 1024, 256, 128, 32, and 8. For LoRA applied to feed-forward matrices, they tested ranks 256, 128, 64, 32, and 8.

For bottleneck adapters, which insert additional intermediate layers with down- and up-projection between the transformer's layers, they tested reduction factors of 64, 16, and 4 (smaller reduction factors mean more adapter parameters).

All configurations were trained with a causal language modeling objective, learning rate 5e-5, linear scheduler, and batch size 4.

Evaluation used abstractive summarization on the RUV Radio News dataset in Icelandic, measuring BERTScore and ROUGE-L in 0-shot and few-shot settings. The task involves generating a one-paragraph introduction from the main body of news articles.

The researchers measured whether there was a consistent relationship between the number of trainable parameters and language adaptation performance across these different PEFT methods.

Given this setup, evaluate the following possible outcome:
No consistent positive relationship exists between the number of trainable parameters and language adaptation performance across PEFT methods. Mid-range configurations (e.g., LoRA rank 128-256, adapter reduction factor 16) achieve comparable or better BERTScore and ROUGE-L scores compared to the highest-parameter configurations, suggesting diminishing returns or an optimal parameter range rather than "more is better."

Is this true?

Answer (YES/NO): NO